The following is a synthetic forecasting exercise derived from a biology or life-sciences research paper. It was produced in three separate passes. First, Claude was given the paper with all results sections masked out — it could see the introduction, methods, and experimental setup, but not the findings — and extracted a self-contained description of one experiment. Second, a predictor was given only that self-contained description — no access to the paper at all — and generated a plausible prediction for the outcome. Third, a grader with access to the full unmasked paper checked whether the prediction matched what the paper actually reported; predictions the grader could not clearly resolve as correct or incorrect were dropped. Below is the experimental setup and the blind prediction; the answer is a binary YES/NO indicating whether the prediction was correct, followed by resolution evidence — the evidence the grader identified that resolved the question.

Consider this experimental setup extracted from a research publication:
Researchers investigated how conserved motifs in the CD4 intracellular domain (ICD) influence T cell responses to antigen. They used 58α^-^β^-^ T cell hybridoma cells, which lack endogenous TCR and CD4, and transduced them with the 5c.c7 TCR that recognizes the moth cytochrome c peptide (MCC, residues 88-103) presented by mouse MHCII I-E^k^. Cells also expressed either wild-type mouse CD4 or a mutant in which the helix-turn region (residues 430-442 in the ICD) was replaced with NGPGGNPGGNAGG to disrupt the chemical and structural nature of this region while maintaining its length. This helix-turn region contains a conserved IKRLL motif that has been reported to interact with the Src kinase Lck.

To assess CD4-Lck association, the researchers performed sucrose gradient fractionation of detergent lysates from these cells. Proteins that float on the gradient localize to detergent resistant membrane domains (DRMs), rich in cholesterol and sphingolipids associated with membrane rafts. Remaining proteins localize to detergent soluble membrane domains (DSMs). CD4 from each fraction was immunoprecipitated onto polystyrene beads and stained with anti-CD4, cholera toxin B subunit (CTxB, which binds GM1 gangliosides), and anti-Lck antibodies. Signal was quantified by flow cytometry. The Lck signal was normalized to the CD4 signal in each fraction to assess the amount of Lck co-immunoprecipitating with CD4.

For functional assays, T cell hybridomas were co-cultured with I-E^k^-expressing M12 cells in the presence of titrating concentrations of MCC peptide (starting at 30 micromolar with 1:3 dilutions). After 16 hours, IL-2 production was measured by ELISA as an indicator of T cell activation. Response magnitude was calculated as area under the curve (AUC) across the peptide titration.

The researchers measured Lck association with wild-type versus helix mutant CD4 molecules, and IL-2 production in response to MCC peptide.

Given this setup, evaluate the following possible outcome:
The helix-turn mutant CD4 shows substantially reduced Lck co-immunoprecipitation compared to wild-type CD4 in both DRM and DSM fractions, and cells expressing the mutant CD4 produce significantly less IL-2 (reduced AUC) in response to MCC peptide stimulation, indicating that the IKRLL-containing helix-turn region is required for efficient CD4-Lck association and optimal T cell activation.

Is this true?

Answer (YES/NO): NO